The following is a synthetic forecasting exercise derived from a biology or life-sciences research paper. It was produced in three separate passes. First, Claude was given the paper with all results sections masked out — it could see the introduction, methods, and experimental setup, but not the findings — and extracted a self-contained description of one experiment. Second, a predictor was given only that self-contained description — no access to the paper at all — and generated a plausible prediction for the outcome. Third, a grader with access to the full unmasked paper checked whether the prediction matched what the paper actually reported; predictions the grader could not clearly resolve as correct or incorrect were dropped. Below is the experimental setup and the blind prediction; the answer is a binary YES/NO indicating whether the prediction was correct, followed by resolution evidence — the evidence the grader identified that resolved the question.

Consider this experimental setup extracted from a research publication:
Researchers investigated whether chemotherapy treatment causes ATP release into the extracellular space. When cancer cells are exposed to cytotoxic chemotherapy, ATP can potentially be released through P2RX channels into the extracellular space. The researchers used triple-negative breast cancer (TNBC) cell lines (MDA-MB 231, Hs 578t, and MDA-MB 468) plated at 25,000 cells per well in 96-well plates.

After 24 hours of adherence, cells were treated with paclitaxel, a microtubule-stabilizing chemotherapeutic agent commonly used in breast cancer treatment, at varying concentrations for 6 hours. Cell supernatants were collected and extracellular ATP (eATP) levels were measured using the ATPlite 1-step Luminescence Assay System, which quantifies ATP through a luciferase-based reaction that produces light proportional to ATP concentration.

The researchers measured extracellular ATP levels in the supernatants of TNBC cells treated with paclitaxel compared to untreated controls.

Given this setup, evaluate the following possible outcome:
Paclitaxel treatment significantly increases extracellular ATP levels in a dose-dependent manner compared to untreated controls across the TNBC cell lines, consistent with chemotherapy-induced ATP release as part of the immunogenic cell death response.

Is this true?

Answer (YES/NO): NO